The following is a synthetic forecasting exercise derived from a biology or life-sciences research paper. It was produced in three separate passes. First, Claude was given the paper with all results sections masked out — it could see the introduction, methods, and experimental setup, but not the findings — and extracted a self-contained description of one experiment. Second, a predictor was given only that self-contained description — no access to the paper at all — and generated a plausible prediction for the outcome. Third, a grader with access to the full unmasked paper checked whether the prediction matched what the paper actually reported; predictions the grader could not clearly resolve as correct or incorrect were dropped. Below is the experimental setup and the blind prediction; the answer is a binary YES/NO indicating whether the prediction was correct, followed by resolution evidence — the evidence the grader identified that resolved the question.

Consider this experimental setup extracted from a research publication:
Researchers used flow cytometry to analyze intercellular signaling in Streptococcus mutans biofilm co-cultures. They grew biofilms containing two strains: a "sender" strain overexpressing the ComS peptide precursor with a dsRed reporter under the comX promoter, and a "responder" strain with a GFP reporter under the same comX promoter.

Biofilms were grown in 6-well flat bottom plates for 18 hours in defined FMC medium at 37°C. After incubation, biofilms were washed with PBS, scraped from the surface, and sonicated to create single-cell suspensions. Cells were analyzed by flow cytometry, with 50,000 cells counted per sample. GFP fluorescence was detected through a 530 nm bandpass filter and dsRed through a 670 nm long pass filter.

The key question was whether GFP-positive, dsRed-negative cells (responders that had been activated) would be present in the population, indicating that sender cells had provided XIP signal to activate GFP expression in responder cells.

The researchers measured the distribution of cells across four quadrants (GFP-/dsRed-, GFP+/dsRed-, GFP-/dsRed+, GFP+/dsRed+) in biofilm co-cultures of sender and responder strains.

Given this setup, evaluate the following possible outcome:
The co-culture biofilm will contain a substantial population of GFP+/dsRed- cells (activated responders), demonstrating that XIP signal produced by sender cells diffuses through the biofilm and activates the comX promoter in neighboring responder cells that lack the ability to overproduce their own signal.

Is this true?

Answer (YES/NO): NO